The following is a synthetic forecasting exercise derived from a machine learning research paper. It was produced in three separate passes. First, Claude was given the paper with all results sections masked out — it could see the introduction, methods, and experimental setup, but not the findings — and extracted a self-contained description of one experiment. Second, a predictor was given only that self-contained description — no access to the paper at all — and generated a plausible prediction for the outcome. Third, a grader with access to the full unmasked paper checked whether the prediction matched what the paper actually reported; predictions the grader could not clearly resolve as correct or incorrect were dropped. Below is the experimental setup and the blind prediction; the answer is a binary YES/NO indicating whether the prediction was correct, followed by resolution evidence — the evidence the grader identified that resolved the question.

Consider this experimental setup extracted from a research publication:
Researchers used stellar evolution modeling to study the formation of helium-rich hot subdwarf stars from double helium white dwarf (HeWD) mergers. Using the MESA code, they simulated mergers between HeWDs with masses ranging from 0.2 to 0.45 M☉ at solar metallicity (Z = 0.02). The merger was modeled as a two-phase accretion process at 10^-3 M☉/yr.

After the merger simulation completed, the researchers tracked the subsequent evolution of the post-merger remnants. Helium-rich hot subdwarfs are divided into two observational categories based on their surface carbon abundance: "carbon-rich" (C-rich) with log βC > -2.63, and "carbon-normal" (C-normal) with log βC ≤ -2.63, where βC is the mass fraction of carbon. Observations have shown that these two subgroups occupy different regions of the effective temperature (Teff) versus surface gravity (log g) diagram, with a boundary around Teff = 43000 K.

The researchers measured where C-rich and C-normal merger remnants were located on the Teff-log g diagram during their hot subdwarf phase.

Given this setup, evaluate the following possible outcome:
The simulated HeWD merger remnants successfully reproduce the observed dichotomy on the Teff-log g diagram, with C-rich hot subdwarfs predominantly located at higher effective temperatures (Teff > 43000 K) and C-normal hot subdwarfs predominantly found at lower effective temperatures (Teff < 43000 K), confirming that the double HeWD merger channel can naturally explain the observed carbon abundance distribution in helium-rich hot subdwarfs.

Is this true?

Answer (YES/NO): YES